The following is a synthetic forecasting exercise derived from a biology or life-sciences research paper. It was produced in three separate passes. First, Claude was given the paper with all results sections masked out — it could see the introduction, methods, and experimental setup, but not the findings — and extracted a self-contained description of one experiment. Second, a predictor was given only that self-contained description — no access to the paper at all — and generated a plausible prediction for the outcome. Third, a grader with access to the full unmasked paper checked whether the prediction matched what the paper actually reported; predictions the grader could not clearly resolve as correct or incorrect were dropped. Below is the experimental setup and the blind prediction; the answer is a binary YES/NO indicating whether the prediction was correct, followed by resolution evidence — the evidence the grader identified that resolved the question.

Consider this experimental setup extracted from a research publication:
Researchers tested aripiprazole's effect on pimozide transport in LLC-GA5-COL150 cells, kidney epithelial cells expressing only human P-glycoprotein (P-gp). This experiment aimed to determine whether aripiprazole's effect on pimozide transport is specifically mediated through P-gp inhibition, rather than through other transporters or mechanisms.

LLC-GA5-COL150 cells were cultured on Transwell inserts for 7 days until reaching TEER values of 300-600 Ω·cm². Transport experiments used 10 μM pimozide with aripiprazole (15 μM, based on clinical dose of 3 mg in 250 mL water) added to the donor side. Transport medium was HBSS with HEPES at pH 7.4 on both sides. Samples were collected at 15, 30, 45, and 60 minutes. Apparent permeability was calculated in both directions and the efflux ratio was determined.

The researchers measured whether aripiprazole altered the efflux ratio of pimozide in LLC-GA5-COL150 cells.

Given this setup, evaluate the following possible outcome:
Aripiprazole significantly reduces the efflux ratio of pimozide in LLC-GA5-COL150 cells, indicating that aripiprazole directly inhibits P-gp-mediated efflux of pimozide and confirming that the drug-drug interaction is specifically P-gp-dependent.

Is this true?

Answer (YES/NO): YES